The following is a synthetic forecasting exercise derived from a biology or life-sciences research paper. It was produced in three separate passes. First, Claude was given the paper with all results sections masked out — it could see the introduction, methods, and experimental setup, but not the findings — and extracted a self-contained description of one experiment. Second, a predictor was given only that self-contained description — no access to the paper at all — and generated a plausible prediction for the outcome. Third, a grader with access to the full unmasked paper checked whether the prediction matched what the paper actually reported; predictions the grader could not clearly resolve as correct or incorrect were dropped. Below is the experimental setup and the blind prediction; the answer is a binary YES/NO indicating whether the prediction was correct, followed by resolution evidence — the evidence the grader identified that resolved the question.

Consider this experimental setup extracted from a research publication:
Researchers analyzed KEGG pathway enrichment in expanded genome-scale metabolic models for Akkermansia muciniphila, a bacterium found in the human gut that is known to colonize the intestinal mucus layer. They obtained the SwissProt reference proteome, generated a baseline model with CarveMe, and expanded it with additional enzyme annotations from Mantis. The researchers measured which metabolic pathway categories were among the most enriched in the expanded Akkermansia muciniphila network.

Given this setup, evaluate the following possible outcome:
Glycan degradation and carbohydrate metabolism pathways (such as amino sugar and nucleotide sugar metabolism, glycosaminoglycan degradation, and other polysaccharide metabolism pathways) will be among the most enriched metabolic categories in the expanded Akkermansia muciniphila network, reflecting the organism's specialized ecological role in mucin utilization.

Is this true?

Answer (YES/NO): YES